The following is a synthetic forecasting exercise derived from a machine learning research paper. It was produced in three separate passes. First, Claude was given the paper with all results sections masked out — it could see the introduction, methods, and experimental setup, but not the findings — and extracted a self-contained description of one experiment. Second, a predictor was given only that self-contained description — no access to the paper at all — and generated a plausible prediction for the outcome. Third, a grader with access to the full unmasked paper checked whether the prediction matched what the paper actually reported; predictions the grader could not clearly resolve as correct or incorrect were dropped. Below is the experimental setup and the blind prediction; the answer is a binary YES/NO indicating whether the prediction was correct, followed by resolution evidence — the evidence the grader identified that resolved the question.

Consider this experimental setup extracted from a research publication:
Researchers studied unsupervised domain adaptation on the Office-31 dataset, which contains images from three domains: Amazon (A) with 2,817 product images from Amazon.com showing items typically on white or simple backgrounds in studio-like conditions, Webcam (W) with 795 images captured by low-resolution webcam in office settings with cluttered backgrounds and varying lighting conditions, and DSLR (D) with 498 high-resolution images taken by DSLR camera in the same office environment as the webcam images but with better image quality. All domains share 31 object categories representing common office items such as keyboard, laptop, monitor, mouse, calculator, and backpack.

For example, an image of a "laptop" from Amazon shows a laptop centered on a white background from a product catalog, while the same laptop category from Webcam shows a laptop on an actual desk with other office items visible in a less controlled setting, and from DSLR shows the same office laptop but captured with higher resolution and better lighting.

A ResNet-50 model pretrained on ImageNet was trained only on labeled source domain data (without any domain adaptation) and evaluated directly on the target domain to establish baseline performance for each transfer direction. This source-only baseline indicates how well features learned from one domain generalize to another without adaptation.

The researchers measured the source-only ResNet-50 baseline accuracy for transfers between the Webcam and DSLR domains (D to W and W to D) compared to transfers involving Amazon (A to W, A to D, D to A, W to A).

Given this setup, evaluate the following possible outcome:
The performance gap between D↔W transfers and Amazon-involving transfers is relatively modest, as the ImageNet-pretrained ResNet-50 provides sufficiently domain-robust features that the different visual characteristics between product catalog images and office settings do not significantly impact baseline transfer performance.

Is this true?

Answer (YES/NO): NO